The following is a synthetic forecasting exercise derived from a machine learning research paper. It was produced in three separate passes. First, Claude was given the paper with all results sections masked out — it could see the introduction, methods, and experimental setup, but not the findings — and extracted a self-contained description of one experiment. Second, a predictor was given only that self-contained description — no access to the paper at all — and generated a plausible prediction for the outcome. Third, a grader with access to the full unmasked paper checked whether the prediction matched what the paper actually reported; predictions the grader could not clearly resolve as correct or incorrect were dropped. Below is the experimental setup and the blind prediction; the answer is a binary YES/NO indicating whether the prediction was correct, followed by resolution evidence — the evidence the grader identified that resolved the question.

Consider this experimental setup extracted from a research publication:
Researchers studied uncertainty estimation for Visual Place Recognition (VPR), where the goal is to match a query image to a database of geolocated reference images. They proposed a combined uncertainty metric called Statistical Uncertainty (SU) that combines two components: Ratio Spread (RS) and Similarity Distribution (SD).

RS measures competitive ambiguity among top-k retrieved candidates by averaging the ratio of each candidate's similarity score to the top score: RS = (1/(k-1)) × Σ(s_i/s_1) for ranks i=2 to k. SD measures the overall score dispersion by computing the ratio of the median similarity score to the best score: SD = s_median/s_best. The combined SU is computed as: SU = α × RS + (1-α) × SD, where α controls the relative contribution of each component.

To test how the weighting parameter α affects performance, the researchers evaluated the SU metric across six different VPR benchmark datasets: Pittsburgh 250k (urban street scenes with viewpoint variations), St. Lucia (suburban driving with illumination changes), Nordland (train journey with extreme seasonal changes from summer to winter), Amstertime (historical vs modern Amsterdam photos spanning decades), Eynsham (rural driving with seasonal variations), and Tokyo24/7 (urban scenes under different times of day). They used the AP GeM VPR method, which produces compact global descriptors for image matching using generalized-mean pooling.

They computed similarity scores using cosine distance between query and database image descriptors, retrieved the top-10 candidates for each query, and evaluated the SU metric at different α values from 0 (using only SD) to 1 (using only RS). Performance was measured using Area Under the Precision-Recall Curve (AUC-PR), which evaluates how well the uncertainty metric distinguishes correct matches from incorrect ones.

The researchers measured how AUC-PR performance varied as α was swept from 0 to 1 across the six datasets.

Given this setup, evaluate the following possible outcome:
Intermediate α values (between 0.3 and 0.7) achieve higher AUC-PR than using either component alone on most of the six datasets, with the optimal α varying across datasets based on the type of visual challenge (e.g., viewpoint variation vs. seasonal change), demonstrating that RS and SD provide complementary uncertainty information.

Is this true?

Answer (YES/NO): NO